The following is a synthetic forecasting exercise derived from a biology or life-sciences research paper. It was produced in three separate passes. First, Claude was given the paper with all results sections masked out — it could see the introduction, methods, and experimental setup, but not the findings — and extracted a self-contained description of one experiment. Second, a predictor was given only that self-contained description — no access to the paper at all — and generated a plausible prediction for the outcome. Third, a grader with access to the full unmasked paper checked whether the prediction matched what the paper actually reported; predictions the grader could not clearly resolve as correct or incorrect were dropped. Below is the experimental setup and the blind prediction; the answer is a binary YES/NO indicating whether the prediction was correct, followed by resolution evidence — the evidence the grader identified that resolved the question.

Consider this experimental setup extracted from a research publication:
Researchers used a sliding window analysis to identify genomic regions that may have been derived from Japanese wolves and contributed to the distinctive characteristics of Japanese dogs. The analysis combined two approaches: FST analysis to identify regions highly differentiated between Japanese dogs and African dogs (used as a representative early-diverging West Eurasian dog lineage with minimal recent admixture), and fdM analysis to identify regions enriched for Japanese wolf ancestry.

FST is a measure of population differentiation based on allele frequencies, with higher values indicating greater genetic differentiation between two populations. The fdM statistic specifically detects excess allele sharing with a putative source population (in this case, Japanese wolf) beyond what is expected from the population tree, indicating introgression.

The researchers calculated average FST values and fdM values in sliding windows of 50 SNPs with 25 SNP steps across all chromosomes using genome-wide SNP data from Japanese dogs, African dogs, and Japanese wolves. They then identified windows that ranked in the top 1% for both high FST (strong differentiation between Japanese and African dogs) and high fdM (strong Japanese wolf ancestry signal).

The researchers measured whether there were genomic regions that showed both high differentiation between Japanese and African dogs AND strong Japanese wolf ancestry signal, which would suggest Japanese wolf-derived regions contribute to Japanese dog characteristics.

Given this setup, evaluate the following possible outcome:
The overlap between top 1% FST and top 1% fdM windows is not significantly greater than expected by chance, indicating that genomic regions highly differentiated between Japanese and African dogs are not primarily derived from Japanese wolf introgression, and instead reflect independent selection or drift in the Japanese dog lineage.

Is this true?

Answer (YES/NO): NO